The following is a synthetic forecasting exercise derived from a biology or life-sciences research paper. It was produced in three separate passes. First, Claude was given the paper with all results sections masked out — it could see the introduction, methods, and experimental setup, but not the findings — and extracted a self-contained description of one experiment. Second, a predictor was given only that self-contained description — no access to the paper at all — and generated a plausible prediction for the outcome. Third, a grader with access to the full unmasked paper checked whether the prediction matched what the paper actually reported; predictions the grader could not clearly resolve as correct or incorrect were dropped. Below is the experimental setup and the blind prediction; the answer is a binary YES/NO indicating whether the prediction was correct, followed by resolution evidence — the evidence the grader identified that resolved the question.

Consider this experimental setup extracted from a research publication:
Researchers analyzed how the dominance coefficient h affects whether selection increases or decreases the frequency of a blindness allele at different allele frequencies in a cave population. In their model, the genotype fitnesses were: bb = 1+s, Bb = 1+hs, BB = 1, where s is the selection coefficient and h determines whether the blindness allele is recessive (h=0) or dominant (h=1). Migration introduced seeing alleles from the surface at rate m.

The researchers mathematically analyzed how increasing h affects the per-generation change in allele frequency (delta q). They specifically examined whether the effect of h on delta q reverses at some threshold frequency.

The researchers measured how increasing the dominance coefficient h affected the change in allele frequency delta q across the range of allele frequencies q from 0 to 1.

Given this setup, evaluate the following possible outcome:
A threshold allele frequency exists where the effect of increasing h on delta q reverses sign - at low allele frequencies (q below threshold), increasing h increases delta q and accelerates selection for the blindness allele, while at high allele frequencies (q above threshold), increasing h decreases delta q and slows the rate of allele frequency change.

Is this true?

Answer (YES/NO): YES